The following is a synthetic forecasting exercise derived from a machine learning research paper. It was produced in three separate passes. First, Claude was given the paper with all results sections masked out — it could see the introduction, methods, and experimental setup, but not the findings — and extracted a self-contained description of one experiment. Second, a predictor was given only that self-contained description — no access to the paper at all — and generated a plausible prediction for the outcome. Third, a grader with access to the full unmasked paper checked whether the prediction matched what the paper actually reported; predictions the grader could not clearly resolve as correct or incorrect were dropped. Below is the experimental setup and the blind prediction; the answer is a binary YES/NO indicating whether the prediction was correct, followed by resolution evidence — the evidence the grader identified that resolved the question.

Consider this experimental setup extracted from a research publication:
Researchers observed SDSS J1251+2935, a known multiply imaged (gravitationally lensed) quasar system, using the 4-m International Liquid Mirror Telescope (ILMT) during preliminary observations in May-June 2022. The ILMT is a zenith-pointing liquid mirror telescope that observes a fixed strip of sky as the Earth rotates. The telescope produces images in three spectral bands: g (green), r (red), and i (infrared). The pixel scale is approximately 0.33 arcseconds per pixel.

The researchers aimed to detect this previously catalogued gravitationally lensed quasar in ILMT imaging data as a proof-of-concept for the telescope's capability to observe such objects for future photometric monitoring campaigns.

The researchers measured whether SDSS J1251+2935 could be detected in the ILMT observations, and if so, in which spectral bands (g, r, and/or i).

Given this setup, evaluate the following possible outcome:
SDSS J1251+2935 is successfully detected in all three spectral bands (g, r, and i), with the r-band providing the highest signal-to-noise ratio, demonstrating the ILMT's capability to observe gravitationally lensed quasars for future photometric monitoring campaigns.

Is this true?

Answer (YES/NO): NO